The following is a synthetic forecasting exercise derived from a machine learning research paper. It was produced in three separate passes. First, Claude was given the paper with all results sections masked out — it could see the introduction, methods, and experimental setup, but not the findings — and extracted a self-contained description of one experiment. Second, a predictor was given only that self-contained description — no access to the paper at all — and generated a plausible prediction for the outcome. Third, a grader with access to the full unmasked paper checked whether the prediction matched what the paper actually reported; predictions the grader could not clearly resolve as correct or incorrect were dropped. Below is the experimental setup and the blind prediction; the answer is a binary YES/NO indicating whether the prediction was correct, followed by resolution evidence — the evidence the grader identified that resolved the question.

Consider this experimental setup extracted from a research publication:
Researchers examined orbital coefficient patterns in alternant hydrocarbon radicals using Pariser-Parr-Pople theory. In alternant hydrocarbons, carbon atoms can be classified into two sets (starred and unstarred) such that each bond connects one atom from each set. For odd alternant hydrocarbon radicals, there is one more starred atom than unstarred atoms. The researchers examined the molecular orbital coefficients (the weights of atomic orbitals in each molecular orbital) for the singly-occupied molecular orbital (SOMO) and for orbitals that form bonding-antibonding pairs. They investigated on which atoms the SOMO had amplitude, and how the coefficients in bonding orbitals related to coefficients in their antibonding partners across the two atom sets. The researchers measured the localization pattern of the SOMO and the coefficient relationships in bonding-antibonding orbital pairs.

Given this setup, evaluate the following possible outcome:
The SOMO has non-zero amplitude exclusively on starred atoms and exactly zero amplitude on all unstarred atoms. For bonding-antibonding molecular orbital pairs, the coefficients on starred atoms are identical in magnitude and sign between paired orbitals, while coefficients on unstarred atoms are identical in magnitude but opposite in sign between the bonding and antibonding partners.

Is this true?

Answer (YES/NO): YES